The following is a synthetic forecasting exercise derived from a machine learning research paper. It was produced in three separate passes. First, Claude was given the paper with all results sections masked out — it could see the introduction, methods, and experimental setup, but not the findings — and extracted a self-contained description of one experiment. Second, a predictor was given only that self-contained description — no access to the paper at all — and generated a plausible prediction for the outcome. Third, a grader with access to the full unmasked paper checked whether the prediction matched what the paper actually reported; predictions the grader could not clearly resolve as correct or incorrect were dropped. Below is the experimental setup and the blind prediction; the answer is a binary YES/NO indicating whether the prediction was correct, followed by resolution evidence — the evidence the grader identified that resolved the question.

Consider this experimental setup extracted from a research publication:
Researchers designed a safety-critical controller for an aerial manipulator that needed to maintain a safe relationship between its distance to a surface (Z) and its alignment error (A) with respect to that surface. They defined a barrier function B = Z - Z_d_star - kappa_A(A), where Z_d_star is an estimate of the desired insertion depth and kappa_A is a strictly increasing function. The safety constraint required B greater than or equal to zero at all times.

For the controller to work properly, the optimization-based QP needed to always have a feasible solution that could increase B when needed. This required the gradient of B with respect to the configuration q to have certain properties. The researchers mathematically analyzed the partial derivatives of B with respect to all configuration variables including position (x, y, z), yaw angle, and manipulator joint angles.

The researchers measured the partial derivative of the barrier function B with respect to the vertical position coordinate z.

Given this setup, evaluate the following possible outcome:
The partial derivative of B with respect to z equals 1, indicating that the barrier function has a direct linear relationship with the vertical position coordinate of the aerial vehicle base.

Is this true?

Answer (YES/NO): YES